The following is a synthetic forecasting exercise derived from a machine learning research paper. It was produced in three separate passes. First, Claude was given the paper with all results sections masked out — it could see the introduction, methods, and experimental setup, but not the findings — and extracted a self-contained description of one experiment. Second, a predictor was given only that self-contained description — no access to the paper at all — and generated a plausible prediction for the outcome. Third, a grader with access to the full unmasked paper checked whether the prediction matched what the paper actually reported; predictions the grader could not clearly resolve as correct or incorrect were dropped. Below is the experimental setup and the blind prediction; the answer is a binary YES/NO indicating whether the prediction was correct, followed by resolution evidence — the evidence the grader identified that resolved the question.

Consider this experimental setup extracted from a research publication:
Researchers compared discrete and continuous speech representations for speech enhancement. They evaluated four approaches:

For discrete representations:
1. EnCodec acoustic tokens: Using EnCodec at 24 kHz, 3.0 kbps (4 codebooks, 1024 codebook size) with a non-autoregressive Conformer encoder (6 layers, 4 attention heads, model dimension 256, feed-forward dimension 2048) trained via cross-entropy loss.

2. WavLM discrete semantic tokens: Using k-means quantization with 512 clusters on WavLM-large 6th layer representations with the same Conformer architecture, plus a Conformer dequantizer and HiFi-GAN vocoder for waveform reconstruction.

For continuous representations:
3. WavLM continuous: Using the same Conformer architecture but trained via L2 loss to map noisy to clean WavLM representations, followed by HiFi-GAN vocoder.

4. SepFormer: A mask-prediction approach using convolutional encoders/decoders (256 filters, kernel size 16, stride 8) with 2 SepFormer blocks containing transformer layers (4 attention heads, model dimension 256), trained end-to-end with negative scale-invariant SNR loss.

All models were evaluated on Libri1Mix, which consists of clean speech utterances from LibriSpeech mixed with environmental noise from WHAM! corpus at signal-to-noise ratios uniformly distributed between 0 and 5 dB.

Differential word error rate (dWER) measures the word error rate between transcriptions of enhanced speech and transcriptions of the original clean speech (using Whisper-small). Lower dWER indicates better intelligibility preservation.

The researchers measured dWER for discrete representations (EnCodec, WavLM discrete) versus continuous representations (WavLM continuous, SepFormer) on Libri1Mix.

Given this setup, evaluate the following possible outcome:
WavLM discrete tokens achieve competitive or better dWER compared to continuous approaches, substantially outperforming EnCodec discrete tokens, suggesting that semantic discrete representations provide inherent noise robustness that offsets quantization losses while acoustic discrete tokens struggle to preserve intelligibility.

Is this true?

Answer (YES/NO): NO